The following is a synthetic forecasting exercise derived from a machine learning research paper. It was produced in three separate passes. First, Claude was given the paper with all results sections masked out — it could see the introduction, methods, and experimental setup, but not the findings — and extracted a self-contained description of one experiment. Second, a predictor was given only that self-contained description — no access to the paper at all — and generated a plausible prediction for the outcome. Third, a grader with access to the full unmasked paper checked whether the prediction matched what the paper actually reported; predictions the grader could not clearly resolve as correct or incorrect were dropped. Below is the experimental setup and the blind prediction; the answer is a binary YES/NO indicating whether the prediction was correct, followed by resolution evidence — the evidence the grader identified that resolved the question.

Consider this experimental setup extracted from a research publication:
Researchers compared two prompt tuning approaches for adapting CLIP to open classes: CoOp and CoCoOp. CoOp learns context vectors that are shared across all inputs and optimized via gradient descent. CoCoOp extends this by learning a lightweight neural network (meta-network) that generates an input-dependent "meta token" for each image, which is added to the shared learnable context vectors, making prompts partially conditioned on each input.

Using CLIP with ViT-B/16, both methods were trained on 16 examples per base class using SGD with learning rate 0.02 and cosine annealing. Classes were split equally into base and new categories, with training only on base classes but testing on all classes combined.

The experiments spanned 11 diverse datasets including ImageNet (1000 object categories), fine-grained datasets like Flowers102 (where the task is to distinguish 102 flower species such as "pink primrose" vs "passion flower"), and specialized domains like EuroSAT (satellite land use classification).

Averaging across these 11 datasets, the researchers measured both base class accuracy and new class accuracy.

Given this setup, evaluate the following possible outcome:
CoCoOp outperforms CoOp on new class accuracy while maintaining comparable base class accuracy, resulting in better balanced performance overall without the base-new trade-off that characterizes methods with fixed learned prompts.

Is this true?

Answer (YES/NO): NO